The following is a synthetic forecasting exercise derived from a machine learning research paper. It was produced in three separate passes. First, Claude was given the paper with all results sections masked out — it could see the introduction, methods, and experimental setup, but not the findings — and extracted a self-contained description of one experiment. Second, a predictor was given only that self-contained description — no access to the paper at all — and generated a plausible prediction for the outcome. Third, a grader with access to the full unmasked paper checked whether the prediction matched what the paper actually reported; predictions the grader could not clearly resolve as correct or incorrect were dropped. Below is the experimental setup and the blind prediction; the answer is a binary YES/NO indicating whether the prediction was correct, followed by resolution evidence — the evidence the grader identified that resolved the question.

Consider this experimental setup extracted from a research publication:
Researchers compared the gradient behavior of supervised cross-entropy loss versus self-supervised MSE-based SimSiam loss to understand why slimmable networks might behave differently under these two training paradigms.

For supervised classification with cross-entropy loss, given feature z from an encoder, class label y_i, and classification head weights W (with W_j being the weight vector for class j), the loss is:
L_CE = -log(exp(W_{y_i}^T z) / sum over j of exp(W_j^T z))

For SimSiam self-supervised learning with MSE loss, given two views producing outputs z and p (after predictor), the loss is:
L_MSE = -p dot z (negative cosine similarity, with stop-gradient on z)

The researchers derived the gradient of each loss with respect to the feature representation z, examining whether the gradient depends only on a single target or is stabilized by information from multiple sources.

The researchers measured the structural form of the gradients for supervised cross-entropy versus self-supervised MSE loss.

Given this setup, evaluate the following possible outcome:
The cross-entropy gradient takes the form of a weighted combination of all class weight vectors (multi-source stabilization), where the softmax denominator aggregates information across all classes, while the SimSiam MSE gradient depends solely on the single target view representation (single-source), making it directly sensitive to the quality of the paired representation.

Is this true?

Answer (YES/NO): YES